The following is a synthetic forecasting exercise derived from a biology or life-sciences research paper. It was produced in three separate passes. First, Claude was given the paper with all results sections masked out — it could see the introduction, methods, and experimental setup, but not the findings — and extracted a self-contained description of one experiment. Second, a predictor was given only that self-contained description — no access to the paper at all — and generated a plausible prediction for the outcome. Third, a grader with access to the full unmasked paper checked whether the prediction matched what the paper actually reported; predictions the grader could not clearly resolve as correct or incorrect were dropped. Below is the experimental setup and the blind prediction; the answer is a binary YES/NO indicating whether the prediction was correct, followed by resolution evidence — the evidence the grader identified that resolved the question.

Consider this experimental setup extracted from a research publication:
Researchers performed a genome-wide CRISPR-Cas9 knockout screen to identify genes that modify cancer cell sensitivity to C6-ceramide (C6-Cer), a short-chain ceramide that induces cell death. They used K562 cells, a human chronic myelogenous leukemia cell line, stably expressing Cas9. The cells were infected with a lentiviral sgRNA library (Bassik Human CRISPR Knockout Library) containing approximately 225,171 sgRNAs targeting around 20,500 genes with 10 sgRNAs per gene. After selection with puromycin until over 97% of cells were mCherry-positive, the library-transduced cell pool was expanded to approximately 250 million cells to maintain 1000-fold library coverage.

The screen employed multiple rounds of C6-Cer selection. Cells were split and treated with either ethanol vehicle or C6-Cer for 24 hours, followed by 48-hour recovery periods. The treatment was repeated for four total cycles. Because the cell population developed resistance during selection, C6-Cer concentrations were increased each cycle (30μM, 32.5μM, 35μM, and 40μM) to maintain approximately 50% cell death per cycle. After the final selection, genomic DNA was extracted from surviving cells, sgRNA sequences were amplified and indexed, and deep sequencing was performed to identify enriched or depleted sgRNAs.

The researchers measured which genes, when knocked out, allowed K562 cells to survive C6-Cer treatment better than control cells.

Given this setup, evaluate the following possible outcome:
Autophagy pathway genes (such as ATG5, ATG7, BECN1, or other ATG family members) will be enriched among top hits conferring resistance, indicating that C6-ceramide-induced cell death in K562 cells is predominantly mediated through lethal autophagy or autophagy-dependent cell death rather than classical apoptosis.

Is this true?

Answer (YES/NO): NO